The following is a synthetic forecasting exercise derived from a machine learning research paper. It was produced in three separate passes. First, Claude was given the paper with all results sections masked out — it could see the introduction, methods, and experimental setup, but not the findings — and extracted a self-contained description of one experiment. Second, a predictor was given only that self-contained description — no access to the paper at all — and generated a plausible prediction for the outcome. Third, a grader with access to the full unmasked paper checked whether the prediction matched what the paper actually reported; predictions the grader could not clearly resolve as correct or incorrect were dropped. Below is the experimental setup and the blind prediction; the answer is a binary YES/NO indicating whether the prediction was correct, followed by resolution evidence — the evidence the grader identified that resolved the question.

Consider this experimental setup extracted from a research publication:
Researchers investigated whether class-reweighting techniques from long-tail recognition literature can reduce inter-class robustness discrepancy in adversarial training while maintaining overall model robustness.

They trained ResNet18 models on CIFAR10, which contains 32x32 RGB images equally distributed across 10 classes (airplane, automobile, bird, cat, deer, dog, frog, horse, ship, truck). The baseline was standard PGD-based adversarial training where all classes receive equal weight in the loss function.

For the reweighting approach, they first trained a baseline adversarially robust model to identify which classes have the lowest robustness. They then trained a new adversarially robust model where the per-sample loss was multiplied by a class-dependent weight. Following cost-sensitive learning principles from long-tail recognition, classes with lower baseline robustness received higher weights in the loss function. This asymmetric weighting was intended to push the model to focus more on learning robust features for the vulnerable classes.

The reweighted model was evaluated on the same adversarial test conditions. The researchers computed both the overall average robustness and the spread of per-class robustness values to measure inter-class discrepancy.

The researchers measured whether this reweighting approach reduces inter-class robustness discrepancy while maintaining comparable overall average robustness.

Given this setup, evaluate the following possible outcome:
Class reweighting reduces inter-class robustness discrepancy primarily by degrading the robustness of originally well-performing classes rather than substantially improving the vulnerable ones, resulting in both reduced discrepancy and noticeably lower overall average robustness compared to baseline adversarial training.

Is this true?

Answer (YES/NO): NO